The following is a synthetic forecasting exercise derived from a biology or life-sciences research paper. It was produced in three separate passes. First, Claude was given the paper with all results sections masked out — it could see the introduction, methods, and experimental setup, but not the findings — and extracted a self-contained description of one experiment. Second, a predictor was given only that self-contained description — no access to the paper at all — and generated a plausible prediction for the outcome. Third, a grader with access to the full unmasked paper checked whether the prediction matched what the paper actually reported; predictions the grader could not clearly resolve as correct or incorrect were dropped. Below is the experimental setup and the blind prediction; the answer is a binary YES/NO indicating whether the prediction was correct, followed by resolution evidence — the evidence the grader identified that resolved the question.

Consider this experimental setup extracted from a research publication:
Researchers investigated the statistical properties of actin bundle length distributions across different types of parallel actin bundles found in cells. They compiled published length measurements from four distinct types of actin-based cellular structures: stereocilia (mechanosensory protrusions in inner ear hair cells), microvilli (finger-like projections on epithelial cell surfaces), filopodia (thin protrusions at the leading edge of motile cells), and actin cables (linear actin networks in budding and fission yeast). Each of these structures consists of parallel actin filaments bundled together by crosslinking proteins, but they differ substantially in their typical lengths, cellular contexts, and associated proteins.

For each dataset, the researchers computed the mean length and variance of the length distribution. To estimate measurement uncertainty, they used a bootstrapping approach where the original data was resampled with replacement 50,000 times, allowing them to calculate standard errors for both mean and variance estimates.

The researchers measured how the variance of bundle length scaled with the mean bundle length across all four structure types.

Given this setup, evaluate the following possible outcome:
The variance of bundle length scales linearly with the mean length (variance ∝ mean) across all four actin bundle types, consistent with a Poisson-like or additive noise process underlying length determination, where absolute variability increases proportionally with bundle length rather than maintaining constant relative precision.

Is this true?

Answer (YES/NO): NO